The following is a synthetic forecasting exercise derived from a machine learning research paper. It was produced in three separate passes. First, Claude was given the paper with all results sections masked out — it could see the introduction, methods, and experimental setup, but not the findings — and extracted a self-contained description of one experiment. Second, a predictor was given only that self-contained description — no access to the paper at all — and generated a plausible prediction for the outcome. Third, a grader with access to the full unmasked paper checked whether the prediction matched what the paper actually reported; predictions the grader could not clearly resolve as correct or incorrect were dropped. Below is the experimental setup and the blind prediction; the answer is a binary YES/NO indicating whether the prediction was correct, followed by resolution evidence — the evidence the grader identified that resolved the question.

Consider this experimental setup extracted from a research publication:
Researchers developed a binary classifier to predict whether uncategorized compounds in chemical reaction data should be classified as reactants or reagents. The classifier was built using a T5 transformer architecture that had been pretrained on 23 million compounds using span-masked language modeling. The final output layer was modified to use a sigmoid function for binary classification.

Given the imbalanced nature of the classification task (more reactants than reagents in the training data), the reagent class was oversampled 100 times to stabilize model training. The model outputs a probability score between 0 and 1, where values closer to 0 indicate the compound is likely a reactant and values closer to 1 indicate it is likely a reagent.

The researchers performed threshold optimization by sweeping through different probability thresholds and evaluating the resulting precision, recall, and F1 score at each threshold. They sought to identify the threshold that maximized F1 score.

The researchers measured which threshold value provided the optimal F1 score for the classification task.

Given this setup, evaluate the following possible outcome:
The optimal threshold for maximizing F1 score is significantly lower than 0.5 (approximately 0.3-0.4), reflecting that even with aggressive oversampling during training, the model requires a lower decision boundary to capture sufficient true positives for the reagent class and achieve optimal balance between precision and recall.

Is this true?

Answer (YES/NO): NO